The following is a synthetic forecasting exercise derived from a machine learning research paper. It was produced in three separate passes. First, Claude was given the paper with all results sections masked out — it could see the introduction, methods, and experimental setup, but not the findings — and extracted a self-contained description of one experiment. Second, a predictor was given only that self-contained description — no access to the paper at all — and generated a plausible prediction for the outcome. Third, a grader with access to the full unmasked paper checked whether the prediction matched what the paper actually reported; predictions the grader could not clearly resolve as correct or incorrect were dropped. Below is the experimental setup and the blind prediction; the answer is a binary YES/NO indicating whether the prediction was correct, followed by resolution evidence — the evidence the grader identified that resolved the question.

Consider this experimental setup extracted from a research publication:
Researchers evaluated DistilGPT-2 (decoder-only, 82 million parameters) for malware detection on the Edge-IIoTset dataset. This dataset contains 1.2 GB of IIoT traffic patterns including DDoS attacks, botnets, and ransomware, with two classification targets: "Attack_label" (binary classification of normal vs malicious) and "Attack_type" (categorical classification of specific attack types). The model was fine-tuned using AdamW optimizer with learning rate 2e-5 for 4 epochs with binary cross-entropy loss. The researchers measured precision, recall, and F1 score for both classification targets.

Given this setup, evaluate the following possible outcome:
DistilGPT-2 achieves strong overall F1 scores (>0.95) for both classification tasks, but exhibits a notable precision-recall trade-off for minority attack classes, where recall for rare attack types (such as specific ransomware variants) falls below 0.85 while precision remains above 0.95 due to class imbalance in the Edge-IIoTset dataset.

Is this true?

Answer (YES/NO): NO